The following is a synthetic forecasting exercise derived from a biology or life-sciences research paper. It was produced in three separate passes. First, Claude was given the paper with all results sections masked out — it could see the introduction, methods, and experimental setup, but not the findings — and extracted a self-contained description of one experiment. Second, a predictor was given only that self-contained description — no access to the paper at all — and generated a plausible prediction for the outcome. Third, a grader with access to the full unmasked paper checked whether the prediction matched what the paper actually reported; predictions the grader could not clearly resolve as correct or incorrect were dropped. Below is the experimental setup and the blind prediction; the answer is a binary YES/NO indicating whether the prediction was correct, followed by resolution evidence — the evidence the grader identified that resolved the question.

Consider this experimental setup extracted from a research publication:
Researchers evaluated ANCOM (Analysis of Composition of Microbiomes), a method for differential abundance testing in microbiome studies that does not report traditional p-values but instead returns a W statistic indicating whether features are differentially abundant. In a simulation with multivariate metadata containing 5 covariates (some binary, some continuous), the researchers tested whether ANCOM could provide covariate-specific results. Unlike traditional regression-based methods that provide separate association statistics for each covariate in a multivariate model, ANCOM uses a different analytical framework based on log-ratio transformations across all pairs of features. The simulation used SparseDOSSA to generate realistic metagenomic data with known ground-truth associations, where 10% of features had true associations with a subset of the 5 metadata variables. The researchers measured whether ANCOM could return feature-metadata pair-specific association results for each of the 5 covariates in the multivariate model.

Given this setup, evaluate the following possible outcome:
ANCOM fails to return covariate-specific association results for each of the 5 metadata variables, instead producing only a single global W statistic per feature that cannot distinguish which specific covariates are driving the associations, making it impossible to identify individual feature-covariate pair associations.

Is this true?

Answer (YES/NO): YES